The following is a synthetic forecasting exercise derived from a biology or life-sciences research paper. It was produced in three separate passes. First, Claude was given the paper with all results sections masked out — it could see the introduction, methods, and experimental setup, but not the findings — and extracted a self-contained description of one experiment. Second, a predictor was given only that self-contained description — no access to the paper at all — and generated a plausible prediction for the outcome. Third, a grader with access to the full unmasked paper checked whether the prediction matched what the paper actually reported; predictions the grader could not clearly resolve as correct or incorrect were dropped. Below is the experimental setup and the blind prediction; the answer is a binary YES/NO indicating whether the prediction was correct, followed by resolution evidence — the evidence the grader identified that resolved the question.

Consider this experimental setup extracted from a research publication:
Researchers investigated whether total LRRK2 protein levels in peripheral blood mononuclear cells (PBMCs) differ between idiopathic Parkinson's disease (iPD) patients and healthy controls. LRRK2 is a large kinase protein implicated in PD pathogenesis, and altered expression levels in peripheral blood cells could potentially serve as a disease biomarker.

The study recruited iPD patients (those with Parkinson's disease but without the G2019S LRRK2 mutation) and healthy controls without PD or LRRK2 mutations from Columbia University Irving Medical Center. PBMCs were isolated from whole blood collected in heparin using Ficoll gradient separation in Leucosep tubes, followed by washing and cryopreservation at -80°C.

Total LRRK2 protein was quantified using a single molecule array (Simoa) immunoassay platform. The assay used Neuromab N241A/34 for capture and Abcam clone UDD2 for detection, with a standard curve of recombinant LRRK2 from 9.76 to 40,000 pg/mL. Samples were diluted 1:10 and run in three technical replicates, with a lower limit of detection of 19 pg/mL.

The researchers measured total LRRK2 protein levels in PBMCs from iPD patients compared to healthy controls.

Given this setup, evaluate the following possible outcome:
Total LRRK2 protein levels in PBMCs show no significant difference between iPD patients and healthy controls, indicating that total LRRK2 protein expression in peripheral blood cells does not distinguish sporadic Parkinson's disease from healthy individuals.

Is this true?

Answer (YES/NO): YES